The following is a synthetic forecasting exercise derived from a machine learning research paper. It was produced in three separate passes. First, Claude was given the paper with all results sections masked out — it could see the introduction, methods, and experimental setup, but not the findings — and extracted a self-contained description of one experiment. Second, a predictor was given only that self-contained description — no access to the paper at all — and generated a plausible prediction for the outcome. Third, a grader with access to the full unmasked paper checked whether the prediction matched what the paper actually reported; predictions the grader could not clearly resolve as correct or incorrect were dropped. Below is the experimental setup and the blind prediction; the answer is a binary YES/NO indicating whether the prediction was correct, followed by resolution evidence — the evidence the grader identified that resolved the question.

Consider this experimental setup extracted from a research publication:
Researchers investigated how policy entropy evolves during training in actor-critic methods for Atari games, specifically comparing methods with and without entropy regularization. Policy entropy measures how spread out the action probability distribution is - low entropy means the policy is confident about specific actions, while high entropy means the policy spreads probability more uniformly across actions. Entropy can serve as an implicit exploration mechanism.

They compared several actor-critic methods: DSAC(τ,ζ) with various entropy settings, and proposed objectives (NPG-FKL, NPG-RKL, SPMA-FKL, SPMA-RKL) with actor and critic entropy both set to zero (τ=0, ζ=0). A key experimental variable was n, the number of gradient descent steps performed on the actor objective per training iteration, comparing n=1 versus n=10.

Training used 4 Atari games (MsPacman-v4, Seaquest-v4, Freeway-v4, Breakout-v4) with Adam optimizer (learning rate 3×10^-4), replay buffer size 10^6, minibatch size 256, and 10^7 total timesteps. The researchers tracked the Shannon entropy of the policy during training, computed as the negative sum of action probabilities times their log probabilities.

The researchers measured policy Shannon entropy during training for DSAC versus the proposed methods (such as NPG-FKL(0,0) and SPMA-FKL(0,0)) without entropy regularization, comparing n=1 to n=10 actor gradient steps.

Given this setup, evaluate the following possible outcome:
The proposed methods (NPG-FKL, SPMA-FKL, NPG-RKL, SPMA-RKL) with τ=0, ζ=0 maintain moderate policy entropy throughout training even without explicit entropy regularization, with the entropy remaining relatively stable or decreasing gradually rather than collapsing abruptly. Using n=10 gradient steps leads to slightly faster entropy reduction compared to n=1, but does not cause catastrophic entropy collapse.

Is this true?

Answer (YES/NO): NO